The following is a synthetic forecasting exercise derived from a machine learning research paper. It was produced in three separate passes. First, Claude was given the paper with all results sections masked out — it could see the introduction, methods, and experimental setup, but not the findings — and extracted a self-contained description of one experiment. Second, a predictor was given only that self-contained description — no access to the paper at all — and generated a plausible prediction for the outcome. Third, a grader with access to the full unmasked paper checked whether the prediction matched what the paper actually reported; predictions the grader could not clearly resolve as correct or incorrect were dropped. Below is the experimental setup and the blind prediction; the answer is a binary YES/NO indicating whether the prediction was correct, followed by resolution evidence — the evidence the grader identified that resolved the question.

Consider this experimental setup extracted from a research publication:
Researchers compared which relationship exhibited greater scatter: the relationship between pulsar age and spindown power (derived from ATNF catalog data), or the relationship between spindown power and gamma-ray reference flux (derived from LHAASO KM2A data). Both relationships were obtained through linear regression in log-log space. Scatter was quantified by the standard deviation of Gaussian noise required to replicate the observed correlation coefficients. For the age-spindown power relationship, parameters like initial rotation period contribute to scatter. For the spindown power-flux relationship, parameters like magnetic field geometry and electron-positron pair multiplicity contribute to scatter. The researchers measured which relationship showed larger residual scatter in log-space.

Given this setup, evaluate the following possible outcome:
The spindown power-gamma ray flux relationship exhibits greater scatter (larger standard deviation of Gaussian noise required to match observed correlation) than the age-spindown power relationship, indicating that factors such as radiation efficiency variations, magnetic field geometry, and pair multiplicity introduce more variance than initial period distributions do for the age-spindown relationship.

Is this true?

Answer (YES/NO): NO